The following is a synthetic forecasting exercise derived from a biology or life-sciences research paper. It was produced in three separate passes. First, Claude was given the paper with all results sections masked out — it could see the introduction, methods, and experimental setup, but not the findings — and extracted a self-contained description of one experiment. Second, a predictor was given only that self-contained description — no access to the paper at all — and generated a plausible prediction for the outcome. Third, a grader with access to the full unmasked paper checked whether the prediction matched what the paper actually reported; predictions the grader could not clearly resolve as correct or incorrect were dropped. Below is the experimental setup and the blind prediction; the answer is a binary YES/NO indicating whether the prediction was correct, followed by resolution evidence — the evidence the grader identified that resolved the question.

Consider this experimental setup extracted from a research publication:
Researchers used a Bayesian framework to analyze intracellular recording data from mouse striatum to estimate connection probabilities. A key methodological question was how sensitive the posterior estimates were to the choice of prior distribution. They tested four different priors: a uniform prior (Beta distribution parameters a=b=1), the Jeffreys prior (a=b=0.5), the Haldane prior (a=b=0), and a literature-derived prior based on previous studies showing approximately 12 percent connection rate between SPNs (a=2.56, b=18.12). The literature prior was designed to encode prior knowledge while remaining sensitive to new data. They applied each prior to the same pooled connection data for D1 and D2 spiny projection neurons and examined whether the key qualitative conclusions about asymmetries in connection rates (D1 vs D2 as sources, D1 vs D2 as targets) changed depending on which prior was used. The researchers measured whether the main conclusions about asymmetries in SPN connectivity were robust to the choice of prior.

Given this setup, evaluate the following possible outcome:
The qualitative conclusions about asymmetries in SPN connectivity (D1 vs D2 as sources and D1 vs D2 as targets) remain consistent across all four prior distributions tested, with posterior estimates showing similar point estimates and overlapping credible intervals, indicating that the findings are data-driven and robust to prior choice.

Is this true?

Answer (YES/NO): YES